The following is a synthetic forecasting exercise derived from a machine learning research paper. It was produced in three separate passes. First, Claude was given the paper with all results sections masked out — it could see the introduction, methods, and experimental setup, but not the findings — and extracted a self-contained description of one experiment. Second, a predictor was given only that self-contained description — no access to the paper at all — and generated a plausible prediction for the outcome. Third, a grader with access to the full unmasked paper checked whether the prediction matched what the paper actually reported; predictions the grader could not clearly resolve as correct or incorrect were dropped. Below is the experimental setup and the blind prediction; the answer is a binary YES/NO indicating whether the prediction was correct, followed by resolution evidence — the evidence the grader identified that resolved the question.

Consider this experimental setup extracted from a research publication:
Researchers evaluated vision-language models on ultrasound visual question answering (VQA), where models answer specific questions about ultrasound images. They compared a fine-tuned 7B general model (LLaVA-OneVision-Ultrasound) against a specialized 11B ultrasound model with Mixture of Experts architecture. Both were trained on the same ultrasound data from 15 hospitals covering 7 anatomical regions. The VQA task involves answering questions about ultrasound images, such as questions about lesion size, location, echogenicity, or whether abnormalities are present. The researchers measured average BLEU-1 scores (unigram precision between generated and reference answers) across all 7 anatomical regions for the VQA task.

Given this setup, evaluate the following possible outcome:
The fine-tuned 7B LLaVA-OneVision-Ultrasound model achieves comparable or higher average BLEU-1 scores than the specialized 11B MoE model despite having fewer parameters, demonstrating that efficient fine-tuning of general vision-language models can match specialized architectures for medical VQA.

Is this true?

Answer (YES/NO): YES